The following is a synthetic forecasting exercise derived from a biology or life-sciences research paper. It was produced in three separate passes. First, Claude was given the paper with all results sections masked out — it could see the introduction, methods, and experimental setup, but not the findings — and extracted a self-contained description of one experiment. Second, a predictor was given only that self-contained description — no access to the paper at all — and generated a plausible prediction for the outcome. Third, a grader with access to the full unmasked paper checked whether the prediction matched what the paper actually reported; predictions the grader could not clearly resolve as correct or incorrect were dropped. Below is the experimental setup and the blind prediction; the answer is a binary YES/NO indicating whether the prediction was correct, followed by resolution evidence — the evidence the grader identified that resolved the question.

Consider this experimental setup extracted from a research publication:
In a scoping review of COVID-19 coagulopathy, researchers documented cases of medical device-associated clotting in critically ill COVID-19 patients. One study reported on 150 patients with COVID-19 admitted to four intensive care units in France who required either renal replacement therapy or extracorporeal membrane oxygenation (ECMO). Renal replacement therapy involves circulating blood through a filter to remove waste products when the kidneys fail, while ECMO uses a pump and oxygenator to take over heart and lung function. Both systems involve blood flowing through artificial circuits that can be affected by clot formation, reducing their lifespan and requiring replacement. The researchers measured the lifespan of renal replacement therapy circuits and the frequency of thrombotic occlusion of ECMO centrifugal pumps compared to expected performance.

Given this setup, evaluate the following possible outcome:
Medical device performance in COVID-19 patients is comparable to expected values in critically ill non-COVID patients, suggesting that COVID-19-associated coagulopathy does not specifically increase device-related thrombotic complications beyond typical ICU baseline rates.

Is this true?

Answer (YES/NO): NO